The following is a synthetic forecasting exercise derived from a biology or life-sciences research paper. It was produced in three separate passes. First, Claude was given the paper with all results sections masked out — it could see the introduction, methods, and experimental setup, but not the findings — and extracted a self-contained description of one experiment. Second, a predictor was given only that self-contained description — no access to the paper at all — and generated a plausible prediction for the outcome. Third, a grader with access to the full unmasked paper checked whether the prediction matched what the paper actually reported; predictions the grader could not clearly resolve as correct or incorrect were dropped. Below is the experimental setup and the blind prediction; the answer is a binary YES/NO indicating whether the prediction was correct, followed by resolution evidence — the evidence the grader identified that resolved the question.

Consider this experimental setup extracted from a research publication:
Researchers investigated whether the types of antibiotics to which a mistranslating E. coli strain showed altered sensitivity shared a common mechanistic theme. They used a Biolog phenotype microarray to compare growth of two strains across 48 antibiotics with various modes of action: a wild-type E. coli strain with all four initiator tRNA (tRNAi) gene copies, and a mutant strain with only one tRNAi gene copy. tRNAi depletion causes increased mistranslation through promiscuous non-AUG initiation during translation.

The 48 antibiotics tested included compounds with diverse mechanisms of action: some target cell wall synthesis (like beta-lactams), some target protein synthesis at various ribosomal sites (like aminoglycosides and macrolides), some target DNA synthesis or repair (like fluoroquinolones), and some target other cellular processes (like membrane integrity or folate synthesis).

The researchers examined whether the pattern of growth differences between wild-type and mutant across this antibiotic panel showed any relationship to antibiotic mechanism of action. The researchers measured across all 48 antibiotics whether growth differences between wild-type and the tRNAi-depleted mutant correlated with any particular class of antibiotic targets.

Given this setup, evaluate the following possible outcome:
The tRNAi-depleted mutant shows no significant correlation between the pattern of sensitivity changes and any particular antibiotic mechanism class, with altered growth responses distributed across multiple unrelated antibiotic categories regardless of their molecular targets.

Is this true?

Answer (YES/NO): NO